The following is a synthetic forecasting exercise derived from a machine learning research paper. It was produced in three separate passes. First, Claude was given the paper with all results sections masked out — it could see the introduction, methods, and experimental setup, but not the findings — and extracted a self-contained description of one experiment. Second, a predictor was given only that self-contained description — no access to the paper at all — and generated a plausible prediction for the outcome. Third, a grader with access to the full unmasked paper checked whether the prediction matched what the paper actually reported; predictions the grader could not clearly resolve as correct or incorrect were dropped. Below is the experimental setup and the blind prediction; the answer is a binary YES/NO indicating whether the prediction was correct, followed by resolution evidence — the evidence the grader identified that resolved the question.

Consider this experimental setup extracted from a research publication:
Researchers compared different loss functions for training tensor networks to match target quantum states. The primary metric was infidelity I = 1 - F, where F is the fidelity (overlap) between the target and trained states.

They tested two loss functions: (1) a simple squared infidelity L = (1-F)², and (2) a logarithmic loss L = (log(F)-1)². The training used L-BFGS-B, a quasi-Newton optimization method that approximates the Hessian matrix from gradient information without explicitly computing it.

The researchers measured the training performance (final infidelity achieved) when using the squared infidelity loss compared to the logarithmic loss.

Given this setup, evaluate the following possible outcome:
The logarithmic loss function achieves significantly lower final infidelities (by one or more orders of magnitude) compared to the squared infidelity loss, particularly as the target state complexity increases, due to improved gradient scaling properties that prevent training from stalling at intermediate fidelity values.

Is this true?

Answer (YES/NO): NO